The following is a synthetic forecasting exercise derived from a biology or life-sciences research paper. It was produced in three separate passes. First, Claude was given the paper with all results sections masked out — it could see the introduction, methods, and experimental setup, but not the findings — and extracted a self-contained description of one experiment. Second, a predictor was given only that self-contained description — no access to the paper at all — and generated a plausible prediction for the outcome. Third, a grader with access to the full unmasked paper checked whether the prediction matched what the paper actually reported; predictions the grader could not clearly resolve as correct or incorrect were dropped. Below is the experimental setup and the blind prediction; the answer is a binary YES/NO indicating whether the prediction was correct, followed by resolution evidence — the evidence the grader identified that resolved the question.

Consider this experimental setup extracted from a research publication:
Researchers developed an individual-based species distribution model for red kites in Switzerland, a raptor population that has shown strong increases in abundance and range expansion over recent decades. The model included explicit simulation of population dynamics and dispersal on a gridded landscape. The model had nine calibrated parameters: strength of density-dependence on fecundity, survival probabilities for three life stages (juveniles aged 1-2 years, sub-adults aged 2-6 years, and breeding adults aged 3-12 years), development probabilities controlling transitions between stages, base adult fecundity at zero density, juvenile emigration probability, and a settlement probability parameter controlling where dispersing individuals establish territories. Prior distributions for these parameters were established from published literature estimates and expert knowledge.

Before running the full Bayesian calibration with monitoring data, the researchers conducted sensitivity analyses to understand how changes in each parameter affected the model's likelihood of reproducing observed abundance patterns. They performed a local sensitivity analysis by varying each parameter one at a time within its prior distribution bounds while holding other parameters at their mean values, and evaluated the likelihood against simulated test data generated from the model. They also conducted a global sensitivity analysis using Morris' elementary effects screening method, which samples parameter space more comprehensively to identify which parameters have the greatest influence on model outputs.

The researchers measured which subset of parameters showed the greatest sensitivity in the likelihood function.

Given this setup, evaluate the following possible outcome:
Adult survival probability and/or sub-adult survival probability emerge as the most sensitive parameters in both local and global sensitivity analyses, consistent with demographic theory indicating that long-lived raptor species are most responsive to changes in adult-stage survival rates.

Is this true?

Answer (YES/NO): NO